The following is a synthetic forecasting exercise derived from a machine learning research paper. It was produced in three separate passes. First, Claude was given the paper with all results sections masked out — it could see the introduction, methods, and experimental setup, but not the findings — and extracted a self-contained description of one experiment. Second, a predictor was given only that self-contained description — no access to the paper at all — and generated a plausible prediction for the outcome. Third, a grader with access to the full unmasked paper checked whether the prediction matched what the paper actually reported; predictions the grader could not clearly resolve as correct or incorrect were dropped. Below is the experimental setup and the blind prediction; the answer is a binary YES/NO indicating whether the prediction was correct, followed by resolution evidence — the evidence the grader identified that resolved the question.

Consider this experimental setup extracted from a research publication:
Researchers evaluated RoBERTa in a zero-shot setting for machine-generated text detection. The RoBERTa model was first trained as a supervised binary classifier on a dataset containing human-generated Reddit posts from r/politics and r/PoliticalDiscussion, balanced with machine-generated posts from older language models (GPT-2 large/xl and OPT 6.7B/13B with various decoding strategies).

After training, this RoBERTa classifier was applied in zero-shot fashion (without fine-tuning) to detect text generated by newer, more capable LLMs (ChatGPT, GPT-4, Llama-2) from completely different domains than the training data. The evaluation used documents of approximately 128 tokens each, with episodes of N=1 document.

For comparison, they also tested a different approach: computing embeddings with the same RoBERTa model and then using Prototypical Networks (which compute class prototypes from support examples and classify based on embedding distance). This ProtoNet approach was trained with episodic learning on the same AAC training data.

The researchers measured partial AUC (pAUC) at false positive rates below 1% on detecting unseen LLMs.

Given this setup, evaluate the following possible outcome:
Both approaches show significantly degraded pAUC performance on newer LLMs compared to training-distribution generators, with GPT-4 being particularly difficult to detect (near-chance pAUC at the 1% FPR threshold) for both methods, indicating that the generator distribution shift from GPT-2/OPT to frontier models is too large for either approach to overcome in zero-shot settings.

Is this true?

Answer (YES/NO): NO